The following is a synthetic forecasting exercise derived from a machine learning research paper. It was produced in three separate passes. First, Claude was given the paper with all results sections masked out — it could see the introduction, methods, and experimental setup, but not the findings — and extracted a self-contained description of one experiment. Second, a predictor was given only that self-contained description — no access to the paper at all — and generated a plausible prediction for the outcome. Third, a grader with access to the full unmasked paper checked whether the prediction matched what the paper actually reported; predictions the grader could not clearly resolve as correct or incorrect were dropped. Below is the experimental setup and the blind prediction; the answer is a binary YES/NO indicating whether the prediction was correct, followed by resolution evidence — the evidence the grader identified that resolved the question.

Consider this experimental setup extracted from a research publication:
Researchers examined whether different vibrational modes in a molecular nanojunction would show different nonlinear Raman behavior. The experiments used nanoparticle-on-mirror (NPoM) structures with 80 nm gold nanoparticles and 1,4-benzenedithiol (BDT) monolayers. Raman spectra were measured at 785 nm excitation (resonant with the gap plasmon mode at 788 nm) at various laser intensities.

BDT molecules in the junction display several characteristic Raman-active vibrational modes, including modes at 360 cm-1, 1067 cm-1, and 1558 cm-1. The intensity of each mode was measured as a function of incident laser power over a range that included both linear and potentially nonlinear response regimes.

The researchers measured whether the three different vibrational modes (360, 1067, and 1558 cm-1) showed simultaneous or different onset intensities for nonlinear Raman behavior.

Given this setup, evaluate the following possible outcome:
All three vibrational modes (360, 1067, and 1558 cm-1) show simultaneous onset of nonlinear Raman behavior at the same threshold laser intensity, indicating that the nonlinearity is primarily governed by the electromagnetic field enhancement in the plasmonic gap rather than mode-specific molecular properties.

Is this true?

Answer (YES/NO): NO